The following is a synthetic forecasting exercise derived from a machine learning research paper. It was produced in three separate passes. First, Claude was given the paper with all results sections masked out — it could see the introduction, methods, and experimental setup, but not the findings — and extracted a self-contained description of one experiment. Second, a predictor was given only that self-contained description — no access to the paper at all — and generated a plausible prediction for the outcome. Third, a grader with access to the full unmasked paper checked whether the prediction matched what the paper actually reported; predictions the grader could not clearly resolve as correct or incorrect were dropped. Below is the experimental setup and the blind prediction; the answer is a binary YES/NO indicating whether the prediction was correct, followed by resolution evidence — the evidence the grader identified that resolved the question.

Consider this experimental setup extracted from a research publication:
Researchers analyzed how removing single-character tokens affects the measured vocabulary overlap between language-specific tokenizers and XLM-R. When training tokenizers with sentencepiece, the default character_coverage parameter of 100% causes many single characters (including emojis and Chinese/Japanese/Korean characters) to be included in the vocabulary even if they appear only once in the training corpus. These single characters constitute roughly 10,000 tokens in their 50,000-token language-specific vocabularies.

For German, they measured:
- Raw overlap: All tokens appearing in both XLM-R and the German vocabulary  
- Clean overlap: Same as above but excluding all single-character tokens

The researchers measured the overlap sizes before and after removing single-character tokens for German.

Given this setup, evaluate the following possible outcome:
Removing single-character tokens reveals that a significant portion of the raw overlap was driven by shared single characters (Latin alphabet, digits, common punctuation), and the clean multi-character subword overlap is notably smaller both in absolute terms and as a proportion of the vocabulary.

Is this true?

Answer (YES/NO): YES